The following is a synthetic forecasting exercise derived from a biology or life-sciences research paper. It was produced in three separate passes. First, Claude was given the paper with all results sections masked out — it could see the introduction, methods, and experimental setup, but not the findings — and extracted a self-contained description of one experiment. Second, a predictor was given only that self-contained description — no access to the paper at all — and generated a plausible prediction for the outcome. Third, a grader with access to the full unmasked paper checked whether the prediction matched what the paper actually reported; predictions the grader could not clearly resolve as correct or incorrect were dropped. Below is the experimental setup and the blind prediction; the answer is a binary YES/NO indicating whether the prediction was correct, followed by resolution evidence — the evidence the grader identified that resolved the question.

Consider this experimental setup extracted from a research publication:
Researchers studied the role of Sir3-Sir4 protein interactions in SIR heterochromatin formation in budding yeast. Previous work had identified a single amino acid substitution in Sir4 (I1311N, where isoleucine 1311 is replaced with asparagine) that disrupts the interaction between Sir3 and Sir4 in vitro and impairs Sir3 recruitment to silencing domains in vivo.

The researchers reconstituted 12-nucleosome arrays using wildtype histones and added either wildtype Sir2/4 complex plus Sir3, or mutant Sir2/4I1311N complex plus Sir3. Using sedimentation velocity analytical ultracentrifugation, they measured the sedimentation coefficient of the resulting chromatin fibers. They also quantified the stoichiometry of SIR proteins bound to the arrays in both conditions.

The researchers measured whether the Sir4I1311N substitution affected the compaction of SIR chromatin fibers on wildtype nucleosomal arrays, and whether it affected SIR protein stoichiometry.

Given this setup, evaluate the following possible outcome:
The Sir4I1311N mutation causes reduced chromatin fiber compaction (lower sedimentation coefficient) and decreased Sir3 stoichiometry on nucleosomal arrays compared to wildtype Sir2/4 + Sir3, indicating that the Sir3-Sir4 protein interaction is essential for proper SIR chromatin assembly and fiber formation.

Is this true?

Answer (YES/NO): NO